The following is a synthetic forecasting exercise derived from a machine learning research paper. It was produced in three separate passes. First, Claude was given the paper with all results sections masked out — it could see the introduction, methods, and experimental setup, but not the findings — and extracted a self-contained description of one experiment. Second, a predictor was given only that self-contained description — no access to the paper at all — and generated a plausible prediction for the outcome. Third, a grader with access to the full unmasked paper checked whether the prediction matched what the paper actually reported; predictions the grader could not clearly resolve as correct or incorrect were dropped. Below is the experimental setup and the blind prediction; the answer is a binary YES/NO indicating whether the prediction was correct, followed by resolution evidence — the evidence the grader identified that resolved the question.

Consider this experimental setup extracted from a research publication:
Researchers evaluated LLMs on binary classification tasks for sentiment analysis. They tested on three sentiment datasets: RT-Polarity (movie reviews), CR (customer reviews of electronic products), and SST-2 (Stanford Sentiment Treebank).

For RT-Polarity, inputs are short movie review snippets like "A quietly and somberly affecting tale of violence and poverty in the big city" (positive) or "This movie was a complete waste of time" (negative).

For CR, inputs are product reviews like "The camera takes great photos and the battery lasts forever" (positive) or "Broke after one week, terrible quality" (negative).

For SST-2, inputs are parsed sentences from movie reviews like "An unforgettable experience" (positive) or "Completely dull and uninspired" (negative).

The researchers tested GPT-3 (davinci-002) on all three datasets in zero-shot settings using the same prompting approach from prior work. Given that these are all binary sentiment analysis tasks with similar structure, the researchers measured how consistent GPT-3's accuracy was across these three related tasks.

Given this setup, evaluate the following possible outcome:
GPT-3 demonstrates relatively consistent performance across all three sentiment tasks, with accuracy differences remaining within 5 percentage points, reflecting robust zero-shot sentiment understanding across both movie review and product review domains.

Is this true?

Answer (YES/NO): YES